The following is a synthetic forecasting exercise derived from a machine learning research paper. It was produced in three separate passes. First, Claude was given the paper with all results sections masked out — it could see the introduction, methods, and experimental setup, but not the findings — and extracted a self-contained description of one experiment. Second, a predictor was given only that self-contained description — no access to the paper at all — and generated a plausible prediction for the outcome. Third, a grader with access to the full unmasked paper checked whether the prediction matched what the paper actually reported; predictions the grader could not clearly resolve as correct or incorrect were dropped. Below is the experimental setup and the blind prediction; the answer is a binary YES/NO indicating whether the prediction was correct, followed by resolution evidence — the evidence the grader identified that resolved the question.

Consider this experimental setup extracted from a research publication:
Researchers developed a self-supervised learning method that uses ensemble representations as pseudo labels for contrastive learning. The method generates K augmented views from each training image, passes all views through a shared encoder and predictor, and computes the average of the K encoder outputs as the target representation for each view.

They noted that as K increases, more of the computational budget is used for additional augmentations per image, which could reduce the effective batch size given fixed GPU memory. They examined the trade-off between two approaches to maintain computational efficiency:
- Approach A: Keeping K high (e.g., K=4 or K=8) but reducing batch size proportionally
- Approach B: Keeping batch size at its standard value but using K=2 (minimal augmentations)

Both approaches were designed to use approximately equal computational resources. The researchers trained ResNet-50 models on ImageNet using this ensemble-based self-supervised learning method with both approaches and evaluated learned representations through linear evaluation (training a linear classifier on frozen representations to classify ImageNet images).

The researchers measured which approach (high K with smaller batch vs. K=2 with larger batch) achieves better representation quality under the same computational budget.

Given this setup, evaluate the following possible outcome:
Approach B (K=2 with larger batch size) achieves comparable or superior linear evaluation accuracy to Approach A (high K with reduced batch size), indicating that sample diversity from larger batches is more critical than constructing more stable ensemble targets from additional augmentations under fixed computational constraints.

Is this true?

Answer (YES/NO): NO